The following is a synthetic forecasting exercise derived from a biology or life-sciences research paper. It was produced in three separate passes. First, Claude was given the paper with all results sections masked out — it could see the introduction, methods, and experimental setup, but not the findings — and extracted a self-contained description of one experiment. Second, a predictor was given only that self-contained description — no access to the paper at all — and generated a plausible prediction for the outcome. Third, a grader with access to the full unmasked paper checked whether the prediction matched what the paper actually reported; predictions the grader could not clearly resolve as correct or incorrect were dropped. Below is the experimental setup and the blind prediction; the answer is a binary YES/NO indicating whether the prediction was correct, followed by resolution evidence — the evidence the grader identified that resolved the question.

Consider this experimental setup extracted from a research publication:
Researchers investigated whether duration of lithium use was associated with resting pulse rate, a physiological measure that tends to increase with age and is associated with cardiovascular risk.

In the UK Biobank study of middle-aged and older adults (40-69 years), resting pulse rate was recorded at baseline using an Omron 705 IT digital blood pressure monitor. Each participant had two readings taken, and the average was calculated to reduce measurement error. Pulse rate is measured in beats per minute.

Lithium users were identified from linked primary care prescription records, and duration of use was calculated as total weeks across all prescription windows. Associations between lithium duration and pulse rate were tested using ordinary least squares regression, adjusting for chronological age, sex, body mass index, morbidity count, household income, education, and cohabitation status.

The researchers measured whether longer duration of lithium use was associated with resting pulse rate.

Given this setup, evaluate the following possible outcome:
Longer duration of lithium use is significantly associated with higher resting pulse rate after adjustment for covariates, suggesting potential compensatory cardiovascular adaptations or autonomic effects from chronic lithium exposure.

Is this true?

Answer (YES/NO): NO